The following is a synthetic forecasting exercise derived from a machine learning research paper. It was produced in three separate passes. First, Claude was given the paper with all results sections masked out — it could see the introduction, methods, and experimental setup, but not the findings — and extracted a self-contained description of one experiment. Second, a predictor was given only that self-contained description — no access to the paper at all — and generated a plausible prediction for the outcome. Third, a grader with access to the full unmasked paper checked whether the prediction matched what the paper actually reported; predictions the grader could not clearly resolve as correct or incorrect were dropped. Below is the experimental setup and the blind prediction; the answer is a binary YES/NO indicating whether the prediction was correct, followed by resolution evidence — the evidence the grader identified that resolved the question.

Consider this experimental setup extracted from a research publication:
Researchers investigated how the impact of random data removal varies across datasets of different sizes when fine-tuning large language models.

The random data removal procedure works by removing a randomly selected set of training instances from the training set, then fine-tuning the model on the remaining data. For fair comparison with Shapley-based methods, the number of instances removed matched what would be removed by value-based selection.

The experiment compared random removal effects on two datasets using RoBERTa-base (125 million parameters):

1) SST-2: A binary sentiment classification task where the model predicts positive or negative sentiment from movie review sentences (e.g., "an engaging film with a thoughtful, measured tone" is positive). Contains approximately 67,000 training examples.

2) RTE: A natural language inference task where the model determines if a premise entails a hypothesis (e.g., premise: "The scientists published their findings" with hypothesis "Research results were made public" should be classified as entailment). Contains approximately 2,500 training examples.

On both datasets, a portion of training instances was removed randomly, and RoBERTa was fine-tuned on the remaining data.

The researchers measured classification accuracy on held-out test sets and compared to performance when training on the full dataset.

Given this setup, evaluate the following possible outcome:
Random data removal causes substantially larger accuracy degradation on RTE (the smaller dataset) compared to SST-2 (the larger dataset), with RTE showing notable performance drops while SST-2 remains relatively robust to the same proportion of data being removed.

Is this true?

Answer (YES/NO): YES